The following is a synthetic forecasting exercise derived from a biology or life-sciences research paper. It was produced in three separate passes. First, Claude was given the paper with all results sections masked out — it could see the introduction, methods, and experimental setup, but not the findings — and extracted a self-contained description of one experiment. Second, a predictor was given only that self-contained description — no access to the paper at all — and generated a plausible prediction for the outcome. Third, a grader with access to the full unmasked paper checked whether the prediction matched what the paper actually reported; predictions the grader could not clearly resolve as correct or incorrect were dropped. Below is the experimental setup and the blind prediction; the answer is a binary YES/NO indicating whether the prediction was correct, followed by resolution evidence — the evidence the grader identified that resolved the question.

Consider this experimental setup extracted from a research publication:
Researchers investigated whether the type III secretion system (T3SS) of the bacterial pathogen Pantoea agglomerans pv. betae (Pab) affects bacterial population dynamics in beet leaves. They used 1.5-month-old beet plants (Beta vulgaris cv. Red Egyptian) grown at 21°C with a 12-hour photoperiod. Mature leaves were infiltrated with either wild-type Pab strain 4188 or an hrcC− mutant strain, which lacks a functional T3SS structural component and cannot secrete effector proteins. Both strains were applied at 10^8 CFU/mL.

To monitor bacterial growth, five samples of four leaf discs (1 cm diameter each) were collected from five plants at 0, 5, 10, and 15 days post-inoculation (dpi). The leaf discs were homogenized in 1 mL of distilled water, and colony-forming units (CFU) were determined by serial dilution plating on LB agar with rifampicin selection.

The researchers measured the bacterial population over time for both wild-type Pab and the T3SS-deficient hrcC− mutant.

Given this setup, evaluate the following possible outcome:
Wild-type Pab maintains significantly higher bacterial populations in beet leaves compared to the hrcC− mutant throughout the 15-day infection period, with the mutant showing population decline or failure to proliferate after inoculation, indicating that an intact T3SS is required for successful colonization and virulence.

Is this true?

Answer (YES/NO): NO